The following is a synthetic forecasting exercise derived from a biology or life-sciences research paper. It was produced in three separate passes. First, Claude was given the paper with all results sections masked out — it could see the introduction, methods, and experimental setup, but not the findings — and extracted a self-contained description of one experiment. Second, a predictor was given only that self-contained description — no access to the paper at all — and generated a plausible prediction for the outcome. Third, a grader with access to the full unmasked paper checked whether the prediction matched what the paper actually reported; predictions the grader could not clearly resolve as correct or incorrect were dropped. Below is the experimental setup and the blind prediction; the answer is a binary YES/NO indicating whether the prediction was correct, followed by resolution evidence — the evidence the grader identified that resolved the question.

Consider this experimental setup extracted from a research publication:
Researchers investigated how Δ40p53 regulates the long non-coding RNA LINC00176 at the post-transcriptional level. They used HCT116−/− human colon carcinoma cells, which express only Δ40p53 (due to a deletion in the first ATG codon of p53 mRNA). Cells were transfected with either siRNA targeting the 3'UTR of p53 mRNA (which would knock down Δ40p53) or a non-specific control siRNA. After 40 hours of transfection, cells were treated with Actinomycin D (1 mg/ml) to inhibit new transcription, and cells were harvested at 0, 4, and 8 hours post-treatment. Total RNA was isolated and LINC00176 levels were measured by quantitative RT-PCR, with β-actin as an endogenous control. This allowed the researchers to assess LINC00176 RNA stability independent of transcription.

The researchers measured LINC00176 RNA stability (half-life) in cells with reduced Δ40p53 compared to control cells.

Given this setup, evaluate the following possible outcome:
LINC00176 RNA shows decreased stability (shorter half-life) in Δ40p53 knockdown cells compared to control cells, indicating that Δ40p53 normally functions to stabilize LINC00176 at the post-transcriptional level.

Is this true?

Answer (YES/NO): YES